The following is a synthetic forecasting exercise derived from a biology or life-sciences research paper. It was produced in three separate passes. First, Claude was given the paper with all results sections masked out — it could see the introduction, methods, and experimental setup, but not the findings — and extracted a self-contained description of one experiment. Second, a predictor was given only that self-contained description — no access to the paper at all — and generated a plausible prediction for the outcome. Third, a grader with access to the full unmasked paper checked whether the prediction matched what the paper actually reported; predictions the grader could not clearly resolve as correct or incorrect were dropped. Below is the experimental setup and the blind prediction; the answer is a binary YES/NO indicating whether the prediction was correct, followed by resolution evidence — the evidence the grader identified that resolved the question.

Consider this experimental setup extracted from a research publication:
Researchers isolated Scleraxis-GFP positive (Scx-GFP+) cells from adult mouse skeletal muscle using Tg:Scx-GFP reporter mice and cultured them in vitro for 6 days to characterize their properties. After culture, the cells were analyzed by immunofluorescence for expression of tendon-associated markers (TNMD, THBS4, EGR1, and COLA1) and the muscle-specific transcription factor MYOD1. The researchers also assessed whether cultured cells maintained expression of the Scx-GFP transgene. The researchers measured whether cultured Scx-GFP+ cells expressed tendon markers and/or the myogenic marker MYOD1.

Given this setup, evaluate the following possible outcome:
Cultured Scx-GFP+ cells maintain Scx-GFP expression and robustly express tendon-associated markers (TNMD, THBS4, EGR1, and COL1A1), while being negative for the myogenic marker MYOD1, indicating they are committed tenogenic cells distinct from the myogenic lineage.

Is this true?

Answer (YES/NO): YES